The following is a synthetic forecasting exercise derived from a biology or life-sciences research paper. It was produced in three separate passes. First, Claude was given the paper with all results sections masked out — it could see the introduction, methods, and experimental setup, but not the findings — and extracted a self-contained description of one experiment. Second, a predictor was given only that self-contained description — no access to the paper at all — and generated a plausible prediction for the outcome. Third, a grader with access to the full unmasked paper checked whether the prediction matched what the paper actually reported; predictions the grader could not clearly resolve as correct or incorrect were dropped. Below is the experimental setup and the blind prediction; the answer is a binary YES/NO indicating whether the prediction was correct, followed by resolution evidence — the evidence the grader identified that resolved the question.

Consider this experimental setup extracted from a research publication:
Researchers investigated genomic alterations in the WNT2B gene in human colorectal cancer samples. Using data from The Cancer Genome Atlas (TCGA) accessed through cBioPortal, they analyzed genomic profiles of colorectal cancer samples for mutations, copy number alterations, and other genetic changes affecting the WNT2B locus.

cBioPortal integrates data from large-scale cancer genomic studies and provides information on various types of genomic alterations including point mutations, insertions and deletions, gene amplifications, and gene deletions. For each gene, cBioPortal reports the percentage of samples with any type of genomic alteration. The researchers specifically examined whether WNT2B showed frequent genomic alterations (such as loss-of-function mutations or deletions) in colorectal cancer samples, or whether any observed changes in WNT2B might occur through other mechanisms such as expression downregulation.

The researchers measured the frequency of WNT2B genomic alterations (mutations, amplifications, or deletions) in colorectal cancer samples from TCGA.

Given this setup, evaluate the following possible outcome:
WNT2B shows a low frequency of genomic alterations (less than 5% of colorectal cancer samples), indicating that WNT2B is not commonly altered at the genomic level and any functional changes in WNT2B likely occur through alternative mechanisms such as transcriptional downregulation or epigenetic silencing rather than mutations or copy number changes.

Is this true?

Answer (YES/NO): NO